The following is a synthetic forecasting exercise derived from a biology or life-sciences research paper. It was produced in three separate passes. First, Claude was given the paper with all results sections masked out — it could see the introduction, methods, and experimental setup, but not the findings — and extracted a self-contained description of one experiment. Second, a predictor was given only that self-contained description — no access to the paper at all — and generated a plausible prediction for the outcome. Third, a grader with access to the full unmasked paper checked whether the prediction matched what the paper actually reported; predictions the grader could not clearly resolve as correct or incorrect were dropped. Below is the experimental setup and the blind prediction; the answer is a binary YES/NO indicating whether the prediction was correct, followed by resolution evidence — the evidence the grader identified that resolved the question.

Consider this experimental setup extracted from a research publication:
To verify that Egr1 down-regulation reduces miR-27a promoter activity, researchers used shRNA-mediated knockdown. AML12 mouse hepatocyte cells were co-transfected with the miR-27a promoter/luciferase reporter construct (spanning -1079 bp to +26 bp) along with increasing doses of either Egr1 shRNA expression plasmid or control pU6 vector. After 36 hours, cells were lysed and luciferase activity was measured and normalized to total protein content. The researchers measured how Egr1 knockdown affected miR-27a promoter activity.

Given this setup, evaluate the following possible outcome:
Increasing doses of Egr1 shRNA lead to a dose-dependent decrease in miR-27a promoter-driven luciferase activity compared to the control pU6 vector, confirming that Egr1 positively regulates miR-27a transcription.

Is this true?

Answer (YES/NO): YES